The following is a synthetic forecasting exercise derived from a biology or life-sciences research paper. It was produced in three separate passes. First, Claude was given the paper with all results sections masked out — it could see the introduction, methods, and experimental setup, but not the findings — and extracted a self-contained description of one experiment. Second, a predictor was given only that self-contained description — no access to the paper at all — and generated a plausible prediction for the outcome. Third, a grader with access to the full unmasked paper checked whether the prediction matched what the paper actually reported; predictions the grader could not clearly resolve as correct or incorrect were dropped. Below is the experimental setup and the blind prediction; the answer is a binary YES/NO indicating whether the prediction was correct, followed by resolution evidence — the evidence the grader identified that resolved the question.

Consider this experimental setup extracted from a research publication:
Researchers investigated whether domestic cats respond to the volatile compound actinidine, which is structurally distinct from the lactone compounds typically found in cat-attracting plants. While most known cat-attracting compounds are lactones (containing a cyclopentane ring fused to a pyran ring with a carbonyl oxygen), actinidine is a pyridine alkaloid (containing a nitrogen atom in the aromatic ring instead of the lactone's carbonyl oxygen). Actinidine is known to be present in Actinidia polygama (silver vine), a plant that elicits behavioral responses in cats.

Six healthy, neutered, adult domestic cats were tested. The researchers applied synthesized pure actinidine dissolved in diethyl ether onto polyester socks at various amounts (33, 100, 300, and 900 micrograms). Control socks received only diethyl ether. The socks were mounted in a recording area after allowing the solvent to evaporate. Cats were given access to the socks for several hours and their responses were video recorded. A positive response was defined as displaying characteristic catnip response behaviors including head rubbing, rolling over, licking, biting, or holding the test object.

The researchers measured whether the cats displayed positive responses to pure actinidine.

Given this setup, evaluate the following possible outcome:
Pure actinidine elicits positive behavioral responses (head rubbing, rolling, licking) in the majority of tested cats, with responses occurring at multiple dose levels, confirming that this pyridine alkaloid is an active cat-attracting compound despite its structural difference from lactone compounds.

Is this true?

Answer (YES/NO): NO